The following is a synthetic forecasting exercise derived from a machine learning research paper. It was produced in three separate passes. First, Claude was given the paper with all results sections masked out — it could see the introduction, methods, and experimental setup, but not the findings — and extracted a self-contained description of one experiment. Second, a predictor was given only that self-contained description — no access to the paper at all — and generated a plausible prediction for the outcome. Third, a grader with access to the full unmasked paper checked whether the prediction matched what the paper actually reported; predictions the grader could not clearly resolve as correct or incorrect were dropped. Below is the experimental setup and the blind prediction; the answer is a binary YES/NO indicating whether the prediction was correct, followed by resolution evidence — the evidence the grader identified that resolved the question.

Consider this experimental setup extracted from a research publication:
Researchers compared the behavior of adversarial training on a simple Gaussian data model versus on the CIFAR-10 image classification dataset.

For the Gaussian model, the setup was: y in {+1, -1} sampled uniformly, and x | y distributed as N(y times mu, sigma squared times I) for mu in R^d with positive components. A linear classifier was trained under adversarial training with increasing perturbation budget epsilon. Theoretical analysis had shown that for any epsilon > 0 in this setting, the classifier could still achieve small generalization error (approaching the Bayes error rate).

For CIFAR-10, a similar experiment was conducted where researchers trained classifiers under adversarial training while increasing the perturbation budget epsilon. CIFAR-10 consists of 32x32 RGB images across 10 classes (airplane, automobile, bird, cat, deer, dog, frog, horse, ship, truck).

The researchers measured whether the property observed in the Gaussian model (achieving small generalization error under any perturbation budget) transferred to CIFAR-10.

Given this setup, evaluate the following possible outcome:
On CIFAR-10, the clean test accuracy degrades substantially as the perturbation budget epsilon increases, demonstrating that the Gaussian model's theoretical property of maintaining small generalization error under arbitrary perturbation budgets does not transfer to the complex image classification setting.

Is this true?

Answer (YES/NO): YES